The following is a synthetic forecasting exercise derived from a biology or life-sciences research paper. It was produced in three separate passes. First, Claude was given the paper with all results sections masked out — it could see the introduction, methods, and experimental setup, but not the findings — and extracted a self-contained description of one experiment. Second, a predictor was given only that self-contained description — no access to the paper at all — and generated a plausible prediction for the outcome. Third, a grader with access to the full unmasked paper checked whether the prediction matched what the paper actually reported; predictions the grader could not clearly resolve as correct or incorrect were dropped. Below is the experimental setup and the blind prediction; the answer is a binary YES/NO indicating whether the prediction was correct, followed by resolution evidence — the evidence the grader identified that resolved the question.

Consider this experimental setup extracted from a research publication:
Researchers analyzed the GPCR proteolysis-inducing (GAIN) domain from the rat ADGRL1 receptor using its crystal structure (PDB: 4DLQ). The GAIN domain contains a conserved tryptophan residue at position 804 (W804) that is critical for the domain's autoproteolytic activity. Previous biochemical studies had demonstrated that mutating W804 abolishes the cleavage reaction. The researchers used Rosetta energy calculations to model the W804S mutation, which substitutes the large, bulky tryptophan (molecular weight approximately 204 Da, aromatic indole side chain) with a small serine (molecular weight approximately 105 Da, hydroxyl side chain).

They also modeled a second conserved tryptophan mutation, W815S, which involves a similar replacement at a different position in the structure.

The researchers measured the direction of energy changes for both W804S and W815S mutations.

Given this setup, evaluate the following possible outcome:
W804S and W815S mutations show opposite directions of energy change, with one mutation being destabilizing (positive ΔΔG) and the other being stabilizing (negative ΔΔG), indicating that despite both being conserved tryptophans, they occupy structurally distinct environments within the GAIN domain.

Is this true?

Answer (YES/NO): NO